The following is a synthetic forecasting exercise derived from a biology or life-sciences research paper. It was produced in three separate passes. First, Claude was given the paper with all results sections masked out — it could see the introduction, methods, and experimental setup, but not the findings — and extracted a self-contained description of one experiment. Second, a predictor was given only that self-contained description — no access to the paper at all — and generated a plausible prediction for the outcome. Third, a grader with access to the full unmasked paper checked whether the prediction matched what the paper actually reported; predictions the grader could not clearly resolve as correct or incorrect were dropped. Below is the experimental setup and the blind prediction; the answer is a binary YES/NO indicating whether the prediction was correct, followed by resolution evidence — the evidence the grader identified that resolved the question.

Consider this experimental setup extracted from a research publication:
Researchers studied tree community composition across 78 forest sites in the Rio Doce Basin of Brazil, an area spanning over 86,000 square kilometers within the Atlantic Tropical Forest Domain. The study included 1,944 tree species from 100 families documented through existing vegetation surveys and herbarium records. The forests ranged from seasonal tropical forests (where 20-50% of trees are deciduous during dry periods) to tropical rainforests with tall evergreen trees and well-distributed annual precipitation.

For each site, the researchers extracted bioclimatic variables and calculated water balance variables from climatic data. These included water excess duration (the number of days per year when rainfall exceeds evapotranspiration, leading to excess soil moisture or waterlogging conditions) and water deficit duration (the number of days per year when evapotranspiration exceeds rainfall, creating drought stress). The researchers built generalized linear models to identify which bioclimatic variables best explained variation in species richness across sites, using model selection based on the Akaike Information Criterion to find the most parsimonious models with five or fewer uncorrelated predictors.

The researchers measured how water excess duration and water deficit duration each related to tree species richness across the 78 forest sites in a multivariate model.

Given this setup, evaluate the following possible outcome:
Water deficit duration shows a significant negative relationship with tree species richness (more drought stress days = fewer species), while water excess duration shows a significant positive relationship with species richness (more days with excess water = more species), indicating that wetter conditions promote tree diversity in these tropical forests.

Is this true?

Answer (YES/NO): NO